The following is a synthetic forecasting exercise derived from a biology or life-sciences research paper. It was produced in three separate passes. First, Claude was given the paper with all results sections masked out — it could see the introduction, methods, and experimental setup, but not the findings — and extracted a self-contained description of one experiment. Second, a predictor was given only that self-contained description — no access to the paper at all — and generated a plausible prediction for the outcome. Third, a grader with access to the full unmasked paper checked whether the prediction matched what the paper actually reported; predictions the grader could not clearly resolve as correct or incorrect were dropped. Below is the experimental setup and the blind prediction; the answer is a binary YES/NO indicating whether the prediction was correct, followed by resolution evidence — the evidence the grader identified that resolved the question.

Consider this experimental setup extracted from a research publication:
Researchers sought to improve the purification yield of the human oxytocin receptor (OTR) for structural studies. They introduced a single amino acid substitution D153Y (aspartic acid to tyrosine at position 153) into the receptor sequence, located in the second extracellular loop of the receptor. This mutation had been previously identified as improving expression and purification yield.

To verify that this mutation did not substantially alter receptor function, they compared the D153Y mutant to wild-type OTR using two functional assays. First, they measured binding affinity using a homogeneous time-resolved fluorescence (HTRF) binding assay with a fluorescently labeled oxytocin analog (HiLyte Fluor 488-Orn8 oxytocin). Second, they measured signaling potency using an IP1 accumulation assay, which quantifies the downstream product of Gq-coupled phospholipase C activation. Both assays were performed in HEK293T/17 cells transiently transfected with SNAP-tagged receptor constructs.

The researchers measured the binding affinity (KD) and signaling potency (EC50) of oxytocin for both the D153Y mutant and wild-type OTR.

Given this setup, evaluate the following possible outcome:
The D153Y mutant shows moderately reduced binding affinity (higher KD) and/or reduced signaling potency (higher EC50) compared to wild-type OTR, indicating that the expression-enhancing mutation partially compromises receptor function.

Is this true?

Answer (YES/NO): NO